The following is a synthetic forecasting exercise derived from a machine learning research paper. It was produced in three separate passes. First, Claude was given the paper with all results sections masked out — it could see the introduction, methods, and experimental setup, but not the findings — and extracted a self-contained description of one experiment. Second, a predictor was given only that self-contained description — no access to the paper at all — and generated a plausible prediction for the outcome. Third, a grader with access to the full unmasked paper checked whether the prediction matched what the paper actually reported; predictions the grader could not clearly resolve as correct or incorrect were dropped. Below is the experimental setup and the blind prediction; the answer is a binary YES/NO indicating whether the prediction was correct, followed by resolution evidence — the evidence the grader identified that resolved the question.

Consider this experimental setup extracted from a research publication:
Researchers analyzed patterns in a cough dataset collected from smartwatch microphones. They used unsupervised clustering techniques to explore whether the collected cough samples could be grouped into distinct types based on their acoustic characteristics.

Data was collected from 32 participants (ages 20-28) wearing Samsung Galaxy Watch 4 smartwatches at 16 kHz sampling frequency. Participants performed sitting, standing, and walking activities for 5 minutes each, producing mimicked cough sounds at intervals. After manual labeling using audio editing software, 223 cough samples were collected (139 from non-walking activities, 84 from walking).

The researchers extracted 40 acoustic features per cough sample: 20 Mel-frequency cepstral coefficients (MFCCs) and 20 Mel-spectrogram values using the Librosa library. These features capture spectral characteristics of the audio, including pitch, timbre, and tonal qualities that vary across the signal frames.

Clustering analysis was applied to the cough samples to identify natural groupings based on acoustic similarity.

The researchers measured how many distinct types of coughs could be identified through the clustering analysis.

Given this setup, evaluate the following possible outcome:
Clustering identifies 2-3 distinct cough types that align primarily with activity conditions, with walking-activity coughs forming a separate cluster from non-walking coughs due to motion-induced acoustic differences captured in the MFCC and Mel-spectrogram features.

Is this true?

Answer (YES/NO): NO